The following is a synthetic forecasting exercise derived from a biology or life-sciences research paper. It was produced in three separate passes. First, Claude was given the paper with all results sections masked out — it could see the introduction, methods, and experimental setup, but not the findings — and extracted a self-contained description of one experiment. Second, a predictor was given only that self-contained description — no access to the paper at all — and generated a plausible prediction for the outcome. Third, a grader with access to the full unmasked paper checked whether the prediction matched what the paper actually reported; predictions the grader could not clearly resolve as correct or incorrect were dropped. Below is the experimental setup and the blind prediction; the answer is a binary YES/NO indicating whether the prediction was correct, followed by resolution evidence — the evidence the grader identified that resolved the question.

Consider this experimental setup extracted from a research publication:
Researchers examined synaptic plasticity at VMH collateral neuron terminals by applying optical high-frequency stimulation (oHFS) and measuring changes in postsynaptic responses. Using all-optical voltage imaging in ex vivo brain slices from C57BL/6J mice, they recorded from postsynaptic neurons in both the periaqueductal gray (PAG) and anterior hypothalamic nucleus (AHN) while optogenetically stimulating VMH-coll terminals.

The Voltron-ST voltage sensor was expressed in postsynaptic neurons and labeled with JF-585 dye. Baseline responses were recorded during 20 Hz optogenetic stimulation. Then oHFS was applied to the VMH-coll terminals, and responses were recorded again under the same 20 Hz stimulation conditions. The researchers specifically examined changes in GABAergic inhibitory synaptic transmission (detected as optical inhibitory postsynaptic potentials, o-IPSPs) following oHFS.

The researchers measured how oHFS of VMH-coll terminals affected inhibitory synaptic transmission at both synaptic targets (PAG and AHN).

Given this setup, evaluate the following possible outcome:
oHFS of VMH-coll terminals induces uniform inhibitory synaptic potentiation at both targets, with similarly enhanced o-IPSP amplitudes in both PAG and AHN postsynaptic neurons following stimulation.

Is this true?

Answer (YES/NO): NO